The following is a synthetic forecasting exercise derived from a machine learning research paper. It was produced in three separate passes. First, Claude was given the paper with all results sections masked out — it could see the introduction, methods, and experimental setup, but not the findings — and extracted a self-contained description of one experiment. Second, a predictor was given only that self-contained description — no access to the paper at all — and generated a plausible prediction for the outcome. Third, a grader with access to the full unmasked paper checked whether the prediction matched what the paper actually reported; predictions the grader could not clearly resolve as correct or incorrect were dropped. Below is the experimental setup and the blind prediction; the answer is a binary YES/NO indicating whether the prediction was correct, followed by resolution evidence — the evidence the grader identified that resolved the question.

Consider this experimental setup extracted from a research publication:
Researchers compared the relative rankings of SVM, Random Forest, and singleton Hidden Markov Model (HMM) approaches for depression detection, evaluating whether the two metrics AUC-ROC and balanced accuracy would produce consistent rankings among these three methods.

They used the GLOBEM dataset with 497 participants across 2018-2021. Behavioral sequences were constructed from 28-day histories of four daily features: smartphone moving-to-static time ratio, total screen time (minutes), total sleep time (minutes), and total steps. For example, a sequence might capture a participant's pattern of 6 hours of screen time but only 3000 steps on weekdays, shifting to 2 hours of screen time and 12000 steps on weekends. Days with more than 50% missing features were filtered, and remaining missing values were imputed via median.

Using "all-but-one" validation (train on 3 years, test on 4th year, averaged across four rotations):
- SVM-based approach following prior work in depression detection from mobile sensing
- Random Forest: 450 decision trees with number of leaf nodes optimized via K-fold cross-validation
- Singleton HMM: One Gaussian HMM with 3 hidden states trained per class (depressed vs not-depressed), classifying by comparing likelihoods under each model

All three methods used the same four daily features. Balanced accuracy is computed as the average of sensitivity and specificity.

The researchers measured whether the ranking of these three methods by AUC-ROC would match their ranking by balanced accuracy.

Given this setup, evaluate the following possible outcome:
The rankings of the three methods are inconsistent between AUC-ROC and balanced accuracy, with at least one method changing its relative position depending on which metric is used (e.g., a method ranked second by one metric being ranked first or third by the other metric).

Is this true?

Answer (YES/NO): YES